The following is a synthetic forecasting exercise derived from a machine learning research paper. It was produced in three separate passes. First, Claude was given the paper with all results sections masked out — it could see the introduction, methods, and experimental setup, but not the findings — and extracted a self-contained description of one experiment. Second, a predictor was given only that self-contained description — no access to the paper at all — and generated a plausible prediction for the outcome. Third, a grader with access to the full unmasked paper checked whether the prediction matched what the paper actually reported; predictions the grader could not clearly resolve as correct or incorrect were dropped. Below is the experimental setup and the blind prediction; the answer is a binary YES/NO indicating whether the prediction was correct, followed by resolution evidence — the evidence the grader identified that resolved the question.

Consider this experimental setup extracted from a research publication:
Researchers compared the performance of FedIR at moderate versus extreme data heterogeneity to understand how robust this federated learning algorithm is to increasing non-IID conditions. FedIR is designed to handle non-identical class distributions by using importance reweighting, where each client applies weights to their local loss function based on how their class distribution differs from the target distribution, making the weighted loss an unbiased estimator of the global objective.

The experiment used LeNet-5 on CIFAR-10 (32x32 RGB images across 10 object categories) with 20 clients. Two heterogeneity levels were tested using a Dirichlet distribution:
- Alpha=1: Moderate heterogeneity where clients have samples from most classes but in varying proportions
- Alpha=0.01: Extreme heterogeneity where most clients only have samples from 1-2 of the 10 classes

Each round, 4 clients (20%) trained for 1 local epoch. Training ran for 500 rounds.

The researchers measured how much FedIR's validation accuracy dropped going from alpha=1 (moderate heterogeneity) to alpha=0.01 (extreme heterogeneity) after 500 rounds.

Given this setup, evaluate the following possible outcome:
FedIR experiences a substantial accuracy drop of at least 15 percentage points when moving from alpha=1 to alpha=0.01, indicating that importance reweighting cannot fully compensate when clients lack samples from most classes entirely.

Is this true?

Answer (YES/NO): YES